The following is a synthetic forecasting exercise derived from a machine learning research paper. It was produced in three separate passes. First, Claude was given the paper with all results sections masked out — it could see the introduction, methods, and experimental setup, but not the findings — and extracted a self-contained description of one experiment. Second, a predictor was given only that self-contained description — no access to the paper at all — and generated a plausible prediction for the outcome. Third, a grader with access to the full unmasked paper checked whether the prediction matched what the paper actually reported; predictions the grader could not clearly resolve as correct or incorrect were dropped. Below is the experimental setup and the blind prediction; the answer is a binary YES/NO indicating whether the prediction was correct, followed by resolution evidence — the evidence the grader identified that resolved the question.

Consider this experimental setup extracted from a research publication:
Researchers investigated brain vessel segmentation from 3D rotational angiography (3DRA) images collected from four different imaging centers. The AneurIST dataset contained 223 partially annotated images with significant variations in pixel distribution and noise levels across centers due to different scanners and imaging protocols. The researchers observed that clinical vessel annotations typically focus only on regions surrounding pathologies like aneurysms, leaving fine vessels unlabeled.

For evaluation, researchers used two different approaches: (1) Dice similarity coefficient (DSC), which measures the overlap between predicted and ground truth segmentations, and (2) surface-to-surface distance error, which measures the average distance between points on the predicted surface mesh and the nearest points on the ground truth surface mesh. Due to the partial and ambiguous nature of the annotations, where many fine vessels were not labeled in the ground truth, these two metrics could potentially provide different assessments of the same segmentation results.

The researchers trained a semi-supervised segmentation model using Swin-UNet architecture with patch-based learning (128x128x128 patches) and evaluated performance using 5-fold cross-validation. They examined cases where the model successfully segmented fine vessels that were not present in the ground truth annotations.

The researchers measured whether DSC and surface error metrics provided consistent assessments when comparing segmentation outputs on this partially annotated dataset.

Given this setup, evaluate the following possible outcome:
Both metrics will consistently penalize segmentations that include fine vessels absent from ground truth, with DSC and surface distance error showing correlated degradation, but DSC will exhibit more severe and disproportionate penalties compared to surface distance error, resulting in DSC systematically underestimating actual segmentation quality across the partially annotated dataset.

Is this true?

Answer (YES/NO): NO